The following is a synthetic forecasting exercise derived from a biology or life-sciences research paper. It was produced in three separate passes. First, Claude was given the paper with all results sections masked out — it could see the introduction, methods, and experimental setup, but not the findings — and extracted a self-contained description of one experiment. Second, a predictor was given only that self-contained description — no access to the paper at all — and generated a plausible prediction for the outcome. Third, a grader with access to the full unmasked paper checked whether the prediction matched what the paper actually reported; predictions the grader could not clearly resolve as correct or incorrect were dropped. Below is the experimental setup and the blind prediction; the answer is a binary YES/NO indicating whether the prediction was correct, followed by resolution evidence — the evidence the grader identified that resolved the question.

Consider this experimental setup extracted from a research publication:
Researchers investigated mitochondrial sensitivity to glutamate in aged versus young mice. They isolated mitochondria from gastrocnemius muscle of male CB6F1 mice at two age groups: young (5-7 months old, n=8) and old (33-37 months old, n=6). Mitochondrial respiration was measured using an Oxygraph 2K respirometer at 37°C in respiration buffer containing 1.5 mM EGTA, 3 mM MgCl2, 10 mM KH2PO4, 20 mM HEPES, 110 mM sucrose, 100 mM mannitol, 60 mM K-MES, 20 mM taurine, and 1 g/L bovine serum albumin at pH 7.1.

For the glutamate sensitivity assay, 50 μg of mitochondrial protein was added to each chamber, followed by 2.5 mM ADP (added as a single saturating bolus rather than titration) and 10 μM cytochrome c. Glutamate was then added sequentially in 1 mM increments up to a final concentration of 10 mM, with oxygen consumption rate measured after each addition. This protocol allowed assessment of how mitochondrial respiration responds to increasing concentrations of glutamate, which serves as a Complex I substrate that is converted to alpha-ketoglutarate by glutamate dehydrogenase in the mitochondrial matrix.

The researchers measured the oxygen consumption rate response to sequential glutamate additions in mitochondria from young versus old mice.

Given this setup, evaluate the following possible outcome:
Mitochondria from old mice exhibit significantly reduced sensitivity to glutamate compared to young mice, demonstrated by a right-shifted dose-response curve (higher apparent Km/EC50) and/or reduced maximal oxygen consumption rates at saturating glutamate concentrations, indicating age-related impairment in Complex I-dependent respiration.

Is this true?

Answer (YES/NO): YES